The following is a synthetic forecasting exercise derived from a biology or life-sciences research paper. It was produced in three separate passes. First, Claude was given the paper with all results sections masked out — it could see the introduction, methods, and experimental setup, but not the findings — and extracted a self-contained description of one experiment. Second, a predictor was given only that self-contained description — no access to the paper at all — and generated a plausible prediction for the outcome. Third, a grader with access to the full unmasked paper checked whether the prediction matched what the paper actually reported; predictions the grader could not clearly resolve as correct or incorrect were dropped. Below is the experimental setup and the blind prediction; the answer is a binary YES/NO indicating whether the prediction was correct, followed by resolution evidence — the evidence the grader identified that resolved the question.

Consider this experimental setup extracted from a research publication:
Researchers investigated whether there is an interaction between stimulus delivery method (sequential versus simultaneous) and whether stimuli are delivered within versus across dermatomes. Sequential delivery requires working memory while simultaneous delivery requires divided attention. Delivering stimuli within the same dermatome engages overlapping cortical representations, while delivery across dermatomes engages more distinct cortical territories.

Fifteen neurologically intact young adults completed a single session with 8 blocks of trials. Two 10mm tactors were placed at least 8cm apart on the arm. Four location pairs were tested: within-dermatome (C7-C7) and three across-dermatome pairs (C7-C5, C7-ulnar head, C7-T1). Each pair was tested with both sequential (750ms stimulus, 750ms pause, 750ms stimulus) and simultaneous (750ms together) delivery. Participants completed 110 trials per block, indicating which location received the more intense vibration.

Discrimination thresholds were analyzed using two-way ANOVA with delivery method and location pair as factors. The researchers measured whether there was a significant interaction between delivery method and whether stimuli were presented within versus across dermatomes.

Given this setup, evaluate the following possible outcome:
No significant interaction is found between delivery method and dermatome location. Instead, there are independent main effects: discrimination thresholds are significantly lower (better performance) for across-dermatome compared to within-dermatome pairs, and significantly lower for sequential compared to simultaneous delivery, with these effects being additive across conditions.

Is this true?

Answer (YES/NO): NO